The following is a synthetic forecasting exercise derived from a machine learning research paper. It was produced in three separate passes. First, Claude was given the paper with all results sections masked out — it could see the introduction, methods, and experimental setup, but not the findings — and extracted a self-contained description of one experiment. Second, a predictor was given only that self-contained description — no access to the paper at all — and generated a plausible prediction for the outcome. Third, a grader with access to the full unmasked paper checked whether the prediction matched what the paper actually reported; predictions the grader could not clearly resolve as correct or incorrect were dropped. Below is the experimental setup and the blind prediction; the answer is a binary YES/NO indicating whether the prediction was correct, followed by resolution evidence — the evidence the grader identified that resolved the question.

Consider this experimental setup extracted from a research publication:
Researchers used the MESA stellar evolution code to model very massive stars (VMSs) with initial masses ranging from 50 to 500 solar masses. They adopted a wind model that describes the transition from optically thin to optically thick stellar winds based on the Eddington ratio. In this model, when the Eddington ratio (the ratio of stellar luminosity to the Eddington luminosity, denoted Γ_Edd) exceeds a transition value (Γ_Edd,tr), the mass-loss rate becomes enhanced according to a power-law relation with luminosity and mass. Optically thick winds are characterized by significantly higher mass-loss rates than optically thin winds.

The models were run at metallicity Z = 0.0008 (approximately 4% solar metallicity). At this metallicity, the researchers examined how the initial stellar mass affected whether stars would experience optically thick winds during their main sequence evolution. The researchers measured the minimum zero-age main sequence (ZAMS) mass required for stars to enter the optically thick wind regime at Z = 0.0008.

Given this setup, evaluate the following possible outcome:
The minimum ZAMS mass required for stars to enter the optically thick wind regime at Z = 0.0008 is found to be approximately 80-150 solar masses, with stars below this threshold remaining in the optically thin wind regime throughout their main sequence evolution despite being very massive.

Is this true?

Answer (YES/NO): NO